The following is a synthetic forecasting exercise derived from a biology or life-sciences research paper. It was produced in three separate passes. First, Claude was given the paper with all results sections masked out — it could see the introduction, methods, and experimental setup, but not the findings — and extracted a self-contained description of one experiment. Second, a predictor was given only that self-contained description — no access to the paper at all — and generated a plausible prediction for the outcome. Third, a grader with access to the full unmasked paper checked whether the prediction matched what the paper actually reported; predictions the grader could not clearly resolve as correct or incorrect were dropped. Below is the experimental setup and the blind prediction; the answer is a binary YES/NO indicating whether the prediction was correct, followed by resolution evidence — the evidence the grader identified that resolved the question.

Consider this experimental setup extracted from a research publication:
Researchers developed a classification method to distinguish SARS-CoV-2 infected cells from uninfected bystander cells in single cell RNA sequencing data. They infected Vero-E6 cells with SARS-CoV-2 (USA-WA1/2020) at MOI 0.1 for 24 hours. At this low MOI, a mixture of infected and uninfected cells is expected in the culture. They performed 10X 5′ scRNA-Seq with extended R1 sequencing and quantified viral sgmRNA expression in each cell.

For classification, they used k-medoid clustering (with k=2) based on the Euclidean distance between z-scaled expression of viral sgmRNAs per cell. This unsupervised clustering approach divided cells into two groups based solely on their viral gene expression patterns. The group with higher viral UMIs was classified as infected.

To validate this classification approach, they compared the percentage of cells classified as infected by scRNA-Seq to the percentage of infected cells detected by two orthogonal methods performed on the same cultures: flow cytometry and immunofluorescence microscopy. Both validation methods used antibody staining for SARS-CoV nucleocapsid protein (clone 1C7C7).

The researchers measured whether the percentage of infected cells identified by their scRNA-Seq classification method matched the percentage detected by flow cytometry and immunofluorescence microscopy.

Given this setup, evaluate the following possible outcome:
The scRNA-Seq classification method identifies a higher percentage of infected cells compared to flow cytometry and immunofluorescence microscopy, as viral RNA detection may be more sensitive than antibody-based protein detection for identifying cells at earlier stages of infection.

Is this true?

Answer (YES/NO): NO